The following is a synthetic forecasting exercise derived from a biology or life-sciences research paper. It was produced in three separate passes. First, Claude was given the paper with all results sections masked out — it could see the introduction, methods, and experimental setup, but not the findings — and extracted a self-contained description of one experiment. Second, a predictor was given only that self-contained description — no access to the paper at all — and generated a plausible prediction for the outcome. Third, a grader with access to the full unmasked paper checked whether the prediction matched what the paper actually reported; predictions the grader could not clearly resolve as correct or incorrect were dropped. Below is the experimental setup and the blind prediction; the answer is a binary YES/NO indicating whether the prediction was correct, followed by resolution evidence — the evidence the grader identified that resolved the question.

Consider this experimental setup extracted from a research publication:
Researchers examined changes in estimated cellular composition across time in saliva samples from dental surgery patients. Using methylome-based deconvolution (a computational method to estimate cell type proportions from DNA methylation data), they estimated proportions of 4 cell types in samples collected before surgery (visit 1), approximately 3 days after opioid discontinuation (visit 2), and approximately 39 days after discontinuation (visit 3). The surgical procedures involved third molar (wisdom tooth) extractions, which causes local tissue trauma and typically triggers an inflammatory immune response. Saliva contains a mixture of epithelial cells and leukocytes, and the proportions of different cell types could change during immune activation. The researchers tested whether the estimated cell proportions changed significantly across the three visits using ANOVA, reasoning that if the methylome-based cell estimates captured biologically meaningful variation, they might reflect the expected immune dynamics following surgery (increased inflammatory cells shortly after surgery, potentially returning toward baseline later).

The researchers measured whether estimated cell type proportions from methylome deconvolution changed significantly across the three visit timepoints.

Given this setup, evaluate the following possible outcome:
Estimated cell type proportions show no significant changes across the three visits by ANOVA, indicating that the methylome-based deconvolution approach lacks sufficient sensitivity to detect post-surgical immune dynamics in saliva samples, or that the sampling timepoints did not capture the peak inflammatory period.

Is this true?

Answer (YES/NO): NO